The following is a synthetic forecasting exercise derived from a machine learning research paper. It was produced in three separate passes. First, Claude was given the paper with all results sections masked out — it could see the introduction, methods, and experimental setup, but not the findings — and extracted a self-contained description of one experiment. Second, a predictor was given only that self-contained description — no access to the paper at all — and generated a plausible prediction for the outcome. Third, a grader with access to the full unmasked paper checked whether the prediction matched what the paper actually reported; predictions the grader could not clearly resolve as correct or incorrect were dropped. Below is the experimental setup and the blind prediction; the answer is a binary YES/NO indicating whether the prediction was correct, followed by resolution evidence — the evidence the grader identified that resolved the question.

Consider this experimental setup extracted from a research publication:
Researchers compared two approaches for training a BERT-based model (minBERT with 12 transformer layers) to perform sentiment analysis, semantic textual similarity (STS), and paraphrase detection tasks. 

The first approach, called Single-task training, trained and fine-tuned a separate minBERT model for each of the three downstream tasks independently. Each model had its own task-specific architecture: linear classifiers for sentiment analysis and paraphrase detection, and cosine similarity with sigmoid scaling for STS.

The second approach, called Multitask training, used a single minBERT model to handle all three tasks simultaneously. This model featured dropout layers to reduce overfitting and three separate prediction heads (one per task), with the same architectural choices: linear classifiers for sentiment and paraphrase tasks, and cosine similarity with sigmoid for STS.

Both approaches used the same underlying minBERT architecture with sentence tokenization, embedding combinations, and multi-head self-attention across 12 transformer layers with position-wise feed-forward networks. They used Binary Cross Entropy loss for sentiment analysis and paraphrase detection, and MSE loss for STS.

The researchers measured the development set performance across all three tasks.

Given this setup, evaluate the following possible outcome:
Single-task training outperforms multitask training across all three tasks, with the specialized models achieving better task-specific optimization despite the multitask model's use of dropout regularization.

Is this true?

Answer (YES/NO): YES